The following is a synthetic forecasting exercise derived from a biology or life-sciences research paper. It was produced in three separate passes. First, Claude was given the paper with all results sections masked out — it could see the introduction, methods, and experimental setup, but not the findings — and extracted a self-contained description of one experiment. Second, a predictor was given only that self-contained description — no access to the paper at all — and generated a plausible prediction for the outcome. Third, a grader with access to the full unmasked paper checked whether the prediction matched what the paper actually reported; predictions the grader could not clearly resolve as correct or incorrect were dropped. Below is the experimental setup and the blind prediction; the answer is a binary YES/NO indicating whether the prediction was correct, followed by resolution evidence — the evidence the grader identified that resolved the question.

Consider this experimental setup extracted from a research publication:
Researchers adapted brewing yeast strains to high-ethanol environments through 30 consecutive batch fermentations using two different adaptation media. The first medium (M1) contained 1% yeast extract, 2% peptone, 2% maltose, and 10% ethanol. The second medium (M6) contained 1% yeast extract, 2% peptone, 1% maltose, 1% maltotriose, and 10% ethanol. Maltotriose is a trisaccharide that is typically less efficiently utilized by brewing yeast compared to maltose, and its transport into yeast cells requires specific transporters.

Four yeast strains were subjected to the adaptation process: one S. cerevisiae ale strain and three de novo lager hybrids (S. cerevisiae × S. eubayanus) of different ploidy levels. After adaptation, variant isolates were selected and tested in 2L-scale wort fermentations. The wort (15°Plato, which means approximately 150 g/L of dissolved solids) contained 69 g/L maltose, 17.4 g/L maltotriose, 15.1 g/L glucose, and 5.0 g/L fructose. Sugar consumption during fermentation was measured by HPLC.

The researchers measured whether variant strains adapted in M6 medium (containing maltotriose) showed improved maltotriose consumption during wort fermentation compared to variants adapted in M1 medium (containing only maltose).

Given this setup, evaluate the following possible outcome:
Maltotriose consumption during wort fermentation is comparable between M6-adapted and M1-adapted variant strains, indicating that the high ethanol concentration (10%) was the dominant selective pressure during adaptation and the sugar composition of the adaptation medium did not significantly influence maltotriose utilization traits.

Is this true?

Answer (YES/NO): YES